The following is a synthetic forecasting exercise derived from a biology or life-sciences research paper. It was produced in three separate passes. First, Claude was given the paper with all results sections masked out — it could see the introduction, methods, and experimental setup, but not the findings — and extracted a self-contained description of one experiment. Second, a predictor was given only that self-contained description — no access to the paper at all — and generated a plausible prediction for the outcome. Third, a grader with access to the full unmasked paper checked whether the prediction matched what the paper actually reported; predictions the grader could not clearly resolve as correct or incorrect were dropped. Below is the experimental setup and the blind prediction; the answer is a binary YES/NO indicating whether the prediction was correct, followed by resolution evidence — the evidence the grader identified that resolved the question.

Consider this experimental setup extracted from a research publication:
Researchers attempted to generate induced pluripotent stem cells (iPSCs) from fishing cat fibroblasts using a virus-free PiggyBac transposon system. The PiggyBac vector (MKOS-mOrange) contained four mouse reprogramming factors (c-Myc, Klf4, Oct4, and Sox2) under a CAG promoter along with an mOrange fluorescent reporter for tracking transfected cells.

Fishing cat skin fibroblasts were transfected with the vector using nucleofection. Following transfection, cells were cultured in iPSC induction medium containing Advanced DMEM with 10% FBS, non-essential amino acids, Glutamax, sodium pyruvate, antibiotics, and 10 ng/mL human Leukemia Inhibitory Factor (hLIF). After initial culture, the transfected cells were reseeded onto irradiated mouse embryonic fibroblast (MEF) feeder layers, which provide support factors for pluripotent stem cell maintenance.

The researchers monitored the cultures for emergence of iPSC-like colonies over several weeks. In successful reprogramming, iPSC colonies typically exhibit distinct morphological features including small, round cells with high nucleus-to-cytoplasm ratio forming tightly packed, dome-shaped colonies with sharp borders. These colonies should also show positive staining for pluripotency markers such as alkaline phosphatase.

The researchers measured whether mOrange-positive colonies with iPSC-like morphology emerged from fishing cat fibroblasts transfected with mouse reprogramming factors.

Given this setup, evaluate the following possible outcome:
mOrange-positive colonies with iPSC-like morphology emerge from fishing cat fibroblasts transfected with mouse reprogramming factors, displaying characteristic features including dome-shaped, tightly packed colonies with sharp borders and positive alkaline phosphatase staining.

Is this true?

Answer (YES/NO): NO